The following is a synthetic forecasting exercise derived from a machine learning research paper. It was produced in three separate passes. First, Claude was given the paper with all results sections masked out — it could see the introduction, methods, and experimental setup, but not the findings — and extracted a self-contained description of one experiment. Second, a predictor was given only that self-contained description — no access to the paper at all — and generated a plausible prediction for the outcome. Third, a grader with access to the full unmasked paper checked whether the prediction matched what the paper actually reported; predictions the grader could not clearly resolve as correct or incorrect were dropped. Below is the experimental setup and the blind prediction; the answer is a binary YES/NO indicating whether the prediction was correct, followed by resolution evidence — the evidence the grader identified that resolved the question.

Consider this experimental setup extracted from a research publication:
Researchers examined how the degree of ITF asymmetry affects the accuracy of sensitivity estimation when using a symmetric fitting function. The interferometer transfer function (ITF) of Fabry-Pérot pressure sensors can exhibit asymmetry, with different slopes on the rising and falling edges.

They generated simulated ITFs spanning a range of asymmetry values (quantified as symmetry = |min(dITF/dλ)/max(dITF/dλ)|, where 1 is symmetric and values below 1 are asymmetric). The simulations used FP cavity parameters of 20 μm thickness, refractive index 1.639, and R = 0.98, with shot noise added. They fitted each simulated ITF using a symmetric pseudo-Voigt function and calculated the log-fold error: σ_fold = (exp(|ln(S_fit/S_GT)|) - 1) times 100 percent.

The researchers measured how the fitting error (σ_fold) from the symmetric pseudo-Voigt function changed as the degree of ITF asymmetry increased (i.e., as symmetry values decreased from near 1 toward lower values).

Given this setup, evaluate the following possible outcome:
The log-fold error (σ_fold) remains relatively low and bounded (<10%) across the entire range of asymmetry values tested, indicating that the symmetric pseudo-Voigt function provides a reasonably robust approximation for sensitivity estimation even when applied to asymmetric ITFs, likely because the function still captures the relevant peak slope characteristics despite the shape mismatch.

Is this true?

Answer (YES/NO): NO